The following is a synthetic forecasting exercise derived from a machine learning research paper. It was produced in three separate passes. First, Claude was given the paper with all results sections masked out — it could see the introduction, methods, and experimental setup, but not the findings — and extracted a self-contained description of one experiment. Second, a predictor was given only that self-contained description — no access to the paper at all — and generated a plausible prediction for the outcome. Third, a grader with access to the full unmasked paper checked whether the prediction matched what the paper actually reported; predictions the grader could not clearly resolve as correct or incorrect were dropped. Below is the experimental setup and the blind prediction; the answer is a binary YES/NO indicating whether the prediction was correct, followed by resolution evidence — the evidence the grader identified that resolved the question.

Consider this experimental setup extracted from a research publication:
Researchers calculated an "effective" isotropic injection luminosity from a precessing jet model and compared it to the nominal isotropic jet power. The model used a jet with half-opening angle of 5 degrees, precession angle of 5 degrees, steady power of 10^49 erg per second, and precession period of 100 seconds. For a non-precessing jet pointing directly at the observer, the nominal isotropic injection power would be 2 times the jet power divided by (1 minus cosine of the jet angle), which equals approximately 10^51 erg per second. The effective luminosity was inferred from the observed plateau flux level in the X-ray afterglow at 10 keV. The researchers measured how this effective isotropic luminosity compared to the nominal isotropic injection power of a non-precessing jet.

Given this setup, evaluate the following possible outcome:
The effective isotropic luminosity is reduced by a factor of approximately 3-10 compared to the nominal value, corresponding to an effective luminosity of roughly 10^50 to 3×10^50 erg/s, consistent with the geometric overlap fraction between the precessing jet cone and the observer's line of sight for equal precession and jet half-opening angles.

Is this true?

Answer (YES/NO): YES